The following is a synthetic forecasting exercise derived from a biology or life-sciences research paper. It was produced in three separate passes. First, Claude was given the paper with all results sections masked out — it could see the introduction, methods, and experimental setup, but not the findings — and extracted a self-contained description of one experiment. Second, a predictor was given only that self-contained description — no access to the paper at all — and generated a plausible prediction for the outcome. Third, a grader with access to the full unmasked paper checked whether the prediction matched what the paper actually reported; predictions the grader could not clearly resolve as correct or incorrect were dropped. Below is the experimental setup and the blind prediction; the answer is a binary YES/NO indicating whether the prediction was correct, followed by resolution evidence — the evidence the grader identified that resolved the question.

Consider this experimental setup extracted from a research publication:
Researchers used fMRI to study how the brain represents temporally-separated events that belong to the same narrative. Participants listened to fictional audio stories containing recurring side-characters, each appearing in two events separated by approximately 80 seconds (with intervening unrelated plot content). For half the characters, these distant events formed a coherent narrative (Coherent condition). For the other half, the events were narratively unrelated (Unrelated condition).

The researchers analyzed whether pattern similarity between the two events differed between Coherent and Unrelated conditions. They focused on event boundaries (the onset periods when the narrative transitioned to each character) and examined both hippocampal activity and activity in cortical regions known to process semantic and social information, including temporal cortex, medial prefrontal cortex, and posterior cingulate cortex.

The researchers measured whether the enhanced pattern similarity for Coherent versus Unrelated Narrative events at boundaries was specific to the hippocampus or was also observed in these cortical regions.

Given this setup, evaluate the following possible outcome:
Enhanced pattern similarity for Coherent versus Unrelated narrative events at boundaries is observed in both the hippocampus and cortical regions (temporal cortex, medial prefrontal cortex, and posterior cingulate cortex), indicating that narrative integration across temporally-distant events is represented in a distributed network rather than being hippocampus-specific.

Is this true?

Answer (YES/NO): NO